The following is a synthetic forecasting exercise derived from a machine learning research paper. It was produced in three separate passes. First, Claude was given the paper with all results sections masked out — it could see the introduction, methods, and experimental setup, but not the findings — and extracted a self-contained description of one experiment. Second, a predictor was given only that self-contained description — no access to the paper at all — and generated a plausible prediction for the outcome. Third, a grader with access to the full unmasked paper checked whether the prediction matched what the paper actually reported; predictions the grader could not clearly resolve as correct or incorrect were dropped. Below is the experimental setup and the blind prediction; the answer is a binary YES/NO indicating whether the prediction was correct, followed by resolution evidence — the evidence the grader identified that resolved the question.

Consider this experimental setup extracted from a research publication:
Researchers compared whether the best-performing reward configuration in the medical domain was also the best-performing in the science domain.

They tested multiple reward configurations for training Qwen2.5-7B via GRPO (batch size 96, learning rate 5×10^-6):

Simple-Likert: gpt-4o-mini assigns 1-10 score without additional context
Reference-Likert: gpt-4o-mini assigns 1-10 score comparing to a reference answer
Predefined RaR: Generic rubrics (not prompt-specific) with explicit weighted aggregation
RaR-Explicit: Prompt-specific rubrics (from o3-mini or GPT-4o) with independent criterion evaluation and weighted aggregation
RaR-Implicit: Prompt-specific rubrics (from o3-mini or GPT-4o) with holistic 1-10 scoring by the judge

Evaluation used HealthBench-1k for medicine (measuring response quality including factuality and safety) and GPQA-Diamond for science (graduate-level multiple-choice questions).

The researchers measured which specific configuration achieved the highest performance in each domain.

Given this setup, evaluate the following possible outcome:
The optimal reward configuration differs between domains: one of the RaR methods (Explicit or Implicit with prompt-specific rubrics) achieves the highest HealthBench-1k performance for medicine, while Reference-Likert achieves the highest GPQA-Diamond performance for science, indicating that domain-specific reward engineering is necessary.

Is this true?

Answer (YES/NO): NO